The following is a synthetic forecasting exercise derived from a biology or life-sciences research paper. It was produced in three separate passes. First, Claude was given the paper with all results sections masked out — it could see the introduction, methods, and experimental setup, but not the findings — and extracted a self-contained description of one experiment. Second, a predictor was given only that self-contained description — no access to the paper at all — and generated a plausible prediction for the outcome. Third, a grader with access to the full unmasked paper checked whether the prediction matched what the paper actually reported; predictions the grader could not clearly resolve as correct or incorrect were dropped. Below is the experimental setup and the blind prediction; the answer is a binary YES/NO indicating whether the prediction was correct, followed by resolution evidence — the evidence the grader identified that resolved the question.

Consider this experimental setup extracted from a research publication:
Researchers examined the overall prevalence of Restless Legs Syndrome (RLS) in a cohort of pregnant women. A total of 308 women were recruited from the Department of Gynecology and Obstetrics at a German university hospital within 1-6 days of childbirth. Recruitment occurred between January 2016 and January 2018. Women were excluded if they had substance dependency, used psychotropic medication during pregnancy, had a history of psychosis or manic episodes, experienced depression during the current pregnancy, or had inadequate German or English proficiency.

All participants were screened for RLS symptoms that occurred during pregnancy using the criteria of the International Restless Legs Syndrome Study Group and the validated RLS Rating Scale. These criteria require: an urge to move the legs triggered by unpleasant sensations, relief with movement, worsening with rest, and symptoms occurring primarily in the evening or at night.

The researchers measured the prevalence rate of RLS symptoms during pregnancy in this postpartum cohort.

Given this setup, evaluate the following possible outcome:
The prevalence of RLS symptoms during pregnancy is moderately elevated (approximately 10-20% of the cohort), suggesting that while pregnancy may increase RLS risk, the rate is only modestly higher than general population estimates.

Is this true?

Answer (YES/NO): YES